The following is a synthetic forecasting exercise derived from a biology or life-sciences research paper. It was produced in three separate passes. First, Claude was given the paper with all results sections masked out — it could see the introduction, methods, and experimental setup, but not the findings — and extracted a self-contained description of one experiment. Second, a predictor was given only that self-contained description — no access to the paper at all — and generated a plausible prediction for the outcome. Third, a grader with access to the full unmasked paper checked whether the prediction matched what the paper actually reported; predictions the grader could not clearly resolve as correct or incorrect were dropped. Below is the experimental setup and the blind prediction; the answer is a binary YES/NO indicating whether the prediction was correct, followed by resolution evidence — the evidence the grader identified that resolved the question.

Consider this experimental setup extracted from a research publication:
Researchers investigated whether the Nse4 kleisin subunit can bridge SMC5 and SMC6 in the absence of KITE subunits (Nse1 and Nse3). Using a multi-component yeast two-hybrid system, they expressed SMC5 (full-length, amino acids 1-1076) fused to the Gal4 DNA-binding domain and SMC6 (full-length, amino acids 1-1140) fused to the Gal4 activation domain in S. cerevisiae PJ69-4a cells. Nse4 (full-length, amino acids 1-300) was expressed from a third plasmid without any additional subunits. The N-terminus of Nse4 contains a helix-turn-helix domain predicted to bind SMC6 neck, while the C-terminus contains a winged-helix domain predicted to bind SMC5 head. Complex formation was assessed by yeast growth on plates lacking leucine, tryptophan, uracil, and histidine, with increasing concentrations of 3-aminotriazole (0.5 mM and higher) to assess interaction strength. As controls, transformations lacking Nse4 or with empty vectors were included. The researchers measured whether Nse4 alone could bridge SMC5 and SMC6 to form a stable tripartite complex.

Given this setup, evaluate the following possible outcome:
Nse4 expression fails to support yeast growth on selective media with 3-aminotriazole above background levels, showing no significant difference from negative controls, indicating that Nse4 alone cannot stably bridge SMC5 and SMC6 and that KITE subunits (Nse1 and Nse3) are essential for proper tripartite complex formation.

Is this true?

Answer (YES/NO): NO